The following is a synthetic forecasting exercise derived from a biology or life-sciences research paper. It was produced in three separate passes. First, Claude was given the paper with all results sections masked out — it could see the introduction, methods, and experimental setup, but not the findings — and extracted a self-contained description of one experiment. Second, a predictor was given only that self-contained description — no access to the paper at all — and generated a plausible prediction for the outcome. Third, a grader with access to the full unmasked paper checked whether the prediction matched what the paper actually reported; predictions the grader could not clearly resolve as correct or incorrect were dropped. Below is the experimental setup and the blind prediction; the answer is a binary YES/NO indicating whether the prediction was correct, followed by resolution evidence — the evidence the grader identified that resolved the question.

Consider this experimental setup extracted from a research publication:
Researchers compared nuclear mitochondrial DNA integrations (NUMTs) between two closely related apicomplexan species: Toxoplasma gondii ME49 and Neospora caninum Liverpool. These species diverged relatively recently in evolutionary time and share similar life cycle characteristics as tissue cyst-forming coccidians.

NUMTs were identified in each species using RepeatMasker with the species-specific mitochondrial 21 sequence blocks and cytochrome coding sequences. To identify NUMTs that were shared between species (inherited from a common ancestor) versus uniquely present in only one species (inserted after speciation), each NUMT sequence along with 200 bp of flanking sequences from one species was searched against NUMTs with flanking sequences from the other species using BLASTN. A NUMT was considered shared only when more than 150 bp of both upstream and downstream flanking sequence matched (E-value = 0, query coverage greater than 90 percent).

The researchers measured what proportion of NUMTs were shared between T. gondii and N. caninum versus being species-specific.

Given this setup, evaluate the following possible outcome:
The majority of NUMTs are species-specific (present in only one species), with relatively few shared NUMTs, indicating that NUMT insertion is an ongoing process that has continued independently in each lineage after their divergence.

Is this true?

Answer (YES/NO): YES